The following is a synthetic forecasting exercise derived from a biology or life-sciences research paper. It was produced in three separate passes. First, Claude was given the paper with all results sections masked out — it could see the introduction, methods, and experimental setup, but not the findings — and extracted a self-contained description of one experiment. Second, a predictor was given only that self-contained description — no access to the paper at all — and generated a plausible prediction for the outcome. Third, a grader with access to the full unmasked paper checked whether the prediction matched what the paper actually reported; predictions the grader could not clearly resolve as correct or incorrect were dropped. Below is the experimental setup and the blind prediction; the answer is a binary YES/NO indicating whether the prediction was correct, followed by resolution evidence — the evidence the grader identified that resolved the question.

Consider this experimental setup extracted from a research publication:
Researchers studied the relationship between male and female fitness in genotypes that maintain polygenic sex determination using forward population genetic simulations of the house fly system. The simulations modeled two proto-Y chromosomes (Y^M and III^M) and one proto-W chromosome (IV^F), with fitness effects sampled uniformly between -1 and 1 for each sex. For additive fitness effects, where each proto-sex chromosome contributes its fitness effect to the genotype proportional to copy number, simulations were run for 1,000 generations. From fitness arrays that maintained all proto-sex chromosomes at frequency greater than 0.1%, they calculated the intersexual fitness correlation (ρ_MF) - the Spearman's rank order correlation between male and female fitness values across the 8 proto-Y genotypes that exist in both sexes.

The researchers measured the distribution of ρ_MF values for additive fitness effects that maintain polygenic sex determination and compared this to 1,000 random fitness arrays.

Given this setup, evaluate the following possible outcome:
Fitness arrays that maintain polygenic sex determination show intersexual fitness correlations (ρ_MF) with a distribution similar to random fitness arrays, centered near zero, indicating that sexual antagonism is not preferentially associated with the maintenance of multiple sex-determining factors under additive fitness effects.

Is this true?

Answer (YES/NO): NO